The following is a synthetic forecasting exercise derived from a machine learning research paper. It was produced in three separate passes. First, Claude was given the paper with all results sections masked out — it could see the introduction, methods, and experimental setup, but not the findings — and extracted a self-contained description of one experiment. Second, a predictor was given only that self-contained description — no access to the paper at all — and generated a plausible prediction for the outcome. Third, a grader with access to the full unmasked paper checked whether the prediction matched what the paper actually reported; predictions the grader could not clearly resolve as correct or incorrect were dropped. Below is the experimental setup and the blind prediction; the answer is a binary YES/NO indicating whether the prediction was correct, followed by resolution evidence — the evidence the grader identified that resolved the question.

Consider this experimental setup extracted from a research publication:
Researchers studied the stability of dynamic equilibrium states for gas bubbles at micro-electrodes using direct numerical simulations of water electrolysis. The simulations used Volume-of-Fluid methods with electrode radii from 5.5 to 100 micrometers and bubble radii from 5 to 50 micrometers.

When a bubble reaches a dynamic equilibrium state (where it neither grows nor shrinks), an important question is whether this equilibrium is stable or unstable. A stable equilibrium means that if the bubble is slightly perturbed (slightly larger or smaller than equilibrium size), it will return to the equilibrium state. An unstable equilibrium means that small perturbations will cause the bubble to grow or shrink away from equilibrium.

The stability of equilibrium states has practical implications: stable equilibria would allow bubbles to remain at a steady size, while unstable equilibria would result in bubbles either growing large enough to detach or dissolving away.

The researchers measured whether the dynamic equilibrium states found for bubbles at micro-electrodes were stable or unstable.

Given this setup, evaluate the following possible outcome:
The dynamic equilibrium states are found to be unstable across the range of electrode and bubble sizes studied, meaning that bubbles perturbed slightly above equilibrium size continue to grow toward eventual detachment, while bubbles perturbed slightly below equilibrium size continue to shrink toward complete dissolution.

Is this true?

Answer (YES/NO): NO